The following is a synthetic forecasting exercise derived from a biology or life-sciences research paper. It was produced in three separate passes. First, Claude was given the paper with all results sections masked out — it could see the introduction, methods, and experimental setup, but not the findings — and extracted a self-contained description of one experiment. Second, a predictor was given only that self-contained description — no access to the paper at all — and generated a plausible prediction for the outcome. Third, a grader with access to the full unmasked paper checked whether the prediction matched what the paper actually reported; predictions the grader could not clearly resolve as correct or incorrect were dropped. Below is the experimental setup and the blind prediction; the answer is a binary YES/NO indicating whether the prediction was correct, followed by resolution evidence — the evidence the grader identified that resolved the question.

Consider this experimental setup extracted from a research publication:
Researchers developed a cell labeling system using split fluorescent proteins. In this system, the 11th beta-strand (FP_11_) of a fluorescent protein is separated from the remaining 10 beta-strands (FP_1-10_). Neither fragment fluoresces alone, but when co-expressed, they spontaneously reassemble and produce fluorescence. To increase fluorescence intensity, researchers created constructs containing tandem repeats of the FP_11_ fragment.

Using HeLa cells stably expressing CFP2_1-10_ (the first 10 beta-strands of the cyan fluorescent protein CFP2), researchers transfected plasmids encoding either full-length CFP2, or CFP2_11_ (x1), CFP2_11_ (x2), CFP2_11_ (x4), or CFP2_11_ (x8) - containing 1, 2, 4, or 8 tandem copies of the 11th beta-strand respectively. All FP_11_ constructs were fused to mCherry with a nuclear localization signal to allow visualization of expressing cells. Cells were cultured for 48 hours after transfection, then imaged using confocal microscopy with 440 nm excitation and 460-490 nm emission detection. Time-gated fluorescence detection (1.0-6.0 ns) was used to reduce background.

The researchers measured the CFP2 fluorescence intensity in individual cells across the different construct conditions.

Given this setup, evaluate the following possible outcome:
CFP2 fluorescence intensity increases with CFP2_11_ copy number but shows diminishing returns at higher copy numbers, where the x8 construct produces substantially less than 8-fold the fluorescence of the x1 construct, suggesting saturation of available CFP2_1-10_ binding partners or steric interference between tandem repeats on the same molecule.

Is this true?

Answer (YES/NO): YES